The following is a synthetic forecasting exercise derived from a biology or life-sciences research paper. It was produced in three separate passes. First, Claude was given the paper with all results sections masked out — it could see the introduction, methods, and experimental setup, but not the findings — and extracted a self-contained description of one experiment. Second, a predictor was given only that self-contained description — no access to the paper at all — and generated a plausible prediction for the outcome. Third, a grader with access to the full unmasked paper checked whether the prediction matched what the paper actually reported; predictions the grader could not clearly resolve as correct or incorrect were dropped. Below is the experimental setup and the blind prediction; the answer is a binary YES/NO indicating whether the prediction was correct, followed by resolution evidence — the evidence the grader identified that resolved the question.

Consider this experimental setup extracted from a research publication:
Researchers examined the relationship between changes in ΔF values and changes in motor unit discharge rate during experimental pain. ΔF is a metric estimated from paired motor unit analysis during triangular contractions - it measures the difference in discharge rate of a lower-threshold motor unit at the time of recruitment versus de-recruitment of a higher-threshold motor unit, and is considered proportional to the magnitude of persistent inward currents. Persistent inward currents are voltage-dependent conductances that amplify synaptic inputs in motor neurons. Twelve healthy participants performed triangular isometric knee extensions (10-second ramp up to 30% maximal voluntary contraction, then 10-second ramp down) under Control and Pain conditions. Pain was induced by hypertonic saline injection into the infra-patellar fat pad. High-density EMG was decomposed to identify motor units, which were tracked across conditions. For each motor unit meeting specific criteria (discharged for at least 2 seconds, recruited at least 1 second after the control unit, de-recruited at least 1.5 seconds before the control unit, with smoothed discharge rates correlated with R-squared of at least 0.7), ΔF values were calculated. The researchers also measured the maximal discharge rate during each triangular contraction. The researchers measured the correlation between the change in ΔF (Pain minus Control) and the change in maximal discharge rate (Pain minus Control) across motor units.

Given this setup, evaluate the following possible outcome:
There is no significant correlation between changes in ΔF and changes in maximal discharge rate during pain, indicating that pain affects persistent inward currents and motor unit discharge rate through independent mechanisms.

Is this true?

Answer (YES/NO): NO